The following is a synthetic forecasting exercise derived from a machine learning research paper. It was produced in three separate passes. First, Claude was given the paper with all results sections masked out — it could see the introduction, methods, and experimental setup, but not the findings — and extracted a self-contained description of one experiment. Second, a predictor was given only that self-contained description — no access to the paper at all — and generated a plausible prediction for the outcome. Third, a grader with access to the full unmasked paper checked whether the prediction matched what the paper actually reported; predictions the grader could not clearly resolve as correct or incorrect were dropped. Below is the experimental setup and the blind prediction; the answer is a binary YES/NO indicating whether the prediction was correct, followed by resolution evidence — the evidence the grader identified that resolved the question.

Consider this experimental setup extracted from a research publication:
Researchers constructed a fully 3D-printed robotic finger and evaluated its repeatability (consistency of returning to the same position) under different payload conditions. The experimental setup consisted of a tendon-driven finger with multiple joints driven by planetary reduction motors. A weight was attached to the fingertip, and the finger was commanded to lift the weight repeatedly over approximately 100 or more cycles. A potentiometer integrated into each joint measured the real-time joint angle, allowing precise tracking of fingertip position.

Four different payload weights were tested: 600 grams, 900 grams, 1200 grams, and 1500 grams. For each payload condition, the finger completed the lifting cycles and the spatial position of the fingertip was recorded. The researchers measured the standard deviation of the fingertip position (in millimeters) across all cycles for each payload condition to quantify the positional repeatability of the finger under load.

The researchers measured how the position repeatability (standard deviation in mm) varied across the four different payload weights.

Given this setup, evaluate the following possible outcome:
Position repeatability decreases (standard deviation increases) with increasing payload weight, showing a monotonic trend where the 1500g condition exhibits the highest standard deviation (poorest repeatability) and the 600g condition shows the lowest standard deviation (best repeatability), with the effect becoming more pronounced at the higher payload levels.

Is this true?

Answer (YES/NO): NO